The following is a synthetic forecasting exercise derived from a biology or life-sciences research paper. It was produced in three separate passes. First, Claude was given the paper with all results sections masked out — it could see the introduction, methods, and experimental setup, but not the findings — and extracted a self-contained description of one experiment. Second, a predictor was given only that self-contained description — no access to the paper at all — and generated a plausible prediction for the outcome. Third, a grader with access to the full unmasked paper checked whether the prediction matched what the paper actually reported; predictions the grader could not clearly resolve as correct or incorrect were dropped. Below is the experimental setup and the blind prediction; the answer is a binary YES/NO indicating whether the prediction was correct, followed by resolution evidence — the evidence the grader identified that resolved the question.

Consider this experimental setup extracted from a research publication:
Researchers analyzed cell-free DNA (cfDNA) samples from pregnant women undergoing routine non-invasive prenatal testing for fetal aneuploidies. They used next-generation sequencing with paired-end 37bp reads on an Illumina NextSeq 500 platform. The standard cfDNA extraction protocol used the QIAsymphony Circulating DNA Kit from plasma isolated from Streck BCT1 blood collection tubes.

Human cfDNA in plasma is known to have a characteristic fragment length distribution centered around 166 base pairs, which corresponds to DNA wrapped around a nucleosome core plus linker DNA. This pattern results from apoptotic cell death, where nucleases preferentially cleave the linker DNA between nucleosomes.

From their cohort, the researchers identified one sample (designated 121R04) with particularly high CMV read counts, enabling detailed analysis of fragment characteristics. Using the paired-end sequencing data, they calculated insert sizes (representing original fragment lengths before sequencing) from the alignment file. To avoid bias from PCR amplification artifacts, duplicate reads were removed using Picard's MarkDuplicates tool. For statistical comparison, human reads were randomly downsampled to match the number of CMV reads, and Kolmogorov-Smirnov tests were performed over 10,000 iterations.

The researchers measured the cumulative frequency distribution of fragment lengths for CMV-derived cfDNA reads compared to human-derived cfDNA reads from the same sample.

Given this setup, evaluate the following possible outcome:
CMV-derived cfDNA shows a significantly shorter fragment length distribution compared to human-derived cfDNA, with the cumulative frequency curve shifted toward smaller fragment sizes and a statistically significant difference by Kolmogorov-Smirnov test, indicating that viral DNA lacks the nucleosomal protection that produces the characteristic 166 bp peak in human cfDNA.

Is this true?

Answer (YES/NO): YES